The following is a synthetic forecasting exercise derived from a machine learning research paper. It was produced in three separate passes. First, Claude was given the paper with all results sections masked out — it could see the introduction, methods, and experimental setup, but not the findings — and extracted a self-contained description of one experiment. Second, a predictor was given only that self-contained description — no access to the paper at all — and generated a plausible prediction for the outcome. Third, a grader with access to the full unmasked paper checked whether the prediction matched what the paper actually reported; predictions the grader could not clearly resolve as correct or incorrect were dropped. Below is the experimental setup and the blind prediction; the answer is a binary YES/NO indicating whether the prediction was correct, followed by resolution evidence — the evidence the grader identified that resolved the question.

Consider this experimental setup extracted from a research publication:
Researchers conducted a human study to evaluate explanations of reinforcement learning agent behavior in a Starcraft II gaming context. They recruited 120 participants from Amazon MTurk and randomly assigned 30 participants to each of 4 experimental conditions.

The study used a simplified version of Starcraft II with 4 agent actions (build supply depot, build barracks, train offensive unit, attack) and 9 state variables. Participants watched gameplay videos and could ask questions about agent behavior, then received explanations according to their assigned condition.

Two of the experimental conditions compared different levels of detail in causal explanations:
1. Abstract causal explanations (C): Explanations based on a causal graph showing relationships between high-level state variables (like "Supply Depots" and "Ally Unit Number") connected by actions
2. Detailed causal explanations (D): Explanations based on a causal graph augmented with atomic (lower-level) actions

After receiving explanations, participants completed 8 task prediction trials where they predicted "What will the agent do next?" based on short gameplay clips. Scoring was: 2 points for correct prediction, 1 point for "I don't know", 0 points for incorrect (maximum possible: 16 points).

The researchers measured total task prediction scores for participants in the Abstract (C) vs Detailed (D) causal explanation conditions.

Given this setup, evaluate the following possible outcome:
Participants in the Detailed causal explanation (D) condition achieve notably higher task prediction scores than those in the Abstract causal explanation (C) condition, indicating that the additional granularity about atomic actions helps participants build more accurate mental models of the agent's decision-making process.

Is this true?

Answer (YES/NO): NO